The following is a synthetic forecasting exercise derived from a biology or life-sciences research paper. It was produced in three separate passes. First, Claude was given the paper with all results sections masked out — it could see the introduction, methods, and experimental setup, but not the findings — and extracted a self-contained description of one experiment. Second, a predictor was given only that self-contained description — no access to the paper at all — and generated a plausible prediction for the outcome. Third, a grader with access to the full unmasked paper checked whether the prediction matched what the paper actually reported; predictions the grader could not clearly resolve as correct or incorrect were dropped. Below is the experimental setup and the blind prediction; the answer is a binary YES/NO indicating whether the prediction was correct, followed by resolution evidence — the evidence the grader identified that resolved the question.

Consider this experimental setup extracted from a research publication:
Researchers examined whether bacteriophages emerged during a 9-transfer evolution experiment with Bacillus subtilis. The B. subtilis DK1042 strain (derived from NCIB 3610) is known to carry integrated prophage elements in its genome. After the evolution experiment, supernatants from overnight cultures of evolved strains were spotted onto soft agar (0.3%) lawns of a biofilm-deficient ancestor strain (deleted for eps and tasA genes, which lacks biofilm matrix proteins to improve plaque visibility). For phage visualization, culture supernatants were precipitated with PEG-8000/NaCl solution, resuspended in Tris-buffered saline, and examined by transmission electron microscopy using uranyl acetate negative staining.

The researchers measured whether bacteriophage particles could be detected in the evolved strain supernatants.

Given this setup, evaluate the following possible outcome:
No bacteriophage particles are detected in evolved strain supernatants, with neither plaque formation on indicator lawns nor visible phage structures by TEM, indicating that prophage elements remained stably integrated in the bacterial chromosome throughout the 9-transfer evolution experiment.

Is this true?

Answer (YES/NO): NO